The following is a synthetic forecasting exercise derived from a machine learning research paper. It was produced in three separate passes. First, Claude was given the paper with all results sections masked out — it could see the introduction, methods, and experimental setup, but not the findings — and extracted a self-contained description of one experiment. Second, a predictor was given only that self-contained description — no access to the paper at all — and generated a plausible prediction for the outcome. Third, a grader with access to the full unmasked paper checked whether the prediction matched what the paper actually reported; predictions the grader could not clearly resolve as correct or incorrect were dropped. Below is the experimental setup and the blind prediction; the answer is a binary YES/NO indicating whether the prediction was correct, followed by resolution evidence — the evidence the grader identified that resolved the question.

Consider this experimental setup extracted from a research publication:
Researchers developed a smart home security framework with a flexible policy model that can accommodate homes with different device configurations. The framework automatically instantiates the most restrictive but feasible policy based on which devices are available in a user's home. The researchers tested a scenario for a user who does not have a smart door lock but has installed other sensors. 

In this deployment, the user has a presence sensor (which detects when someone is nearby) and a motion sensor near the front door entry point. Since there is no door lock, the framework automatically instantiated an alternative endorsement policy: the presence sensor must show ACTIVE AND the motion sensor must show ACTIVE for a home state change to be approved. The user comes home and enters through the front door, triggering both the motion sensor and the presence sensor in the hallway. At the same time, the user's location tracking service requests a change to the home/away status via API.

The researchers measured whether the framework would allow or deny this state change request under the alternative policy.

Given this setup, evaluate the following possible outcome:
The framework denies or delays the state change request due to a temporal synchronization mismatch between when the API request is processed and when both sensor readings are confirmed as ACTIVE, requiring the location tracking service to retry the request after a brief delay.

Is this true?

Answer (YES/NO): NO